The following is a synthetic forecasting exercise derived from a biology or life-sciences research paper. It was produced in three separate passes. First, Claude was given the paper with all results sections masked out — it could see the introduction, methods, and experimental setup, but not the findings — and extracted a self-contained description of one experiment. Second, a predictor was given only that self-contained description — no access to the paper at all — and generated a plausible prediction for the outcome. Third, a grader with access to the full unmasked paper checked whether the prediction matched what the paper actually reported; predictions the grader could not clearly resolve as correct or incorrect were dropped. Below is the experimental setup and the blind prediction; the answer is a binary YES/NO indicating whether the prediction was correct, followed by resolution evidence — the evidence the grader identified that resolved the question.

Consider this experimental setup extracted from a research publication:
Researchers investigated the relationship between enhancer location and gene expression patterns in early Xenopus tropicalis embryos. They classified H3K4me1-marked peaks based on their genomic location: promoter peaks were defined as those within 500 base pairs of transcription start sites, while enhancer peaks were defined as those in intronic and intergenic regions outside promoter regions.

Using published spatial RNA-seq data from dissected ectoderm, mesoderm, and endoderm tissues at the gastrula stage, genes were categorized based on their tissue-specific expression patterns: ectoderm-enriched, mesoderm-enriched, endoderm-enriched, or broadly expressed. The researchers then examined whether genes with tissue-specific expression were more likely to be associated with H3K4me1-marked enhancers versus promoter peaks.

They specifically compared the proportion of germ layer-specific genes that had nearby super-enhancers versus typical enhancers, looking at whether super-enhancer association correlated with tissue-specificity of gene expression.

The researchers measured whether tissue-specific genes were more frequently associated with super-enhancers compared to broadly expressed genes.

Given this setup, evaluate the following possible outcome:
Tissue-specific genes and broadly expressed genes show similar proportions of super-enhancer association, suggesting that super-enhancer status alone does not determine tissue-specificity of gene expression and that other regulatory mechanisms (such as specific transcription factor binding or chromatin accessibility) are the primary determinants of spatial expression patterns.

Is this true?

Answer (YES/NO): NO